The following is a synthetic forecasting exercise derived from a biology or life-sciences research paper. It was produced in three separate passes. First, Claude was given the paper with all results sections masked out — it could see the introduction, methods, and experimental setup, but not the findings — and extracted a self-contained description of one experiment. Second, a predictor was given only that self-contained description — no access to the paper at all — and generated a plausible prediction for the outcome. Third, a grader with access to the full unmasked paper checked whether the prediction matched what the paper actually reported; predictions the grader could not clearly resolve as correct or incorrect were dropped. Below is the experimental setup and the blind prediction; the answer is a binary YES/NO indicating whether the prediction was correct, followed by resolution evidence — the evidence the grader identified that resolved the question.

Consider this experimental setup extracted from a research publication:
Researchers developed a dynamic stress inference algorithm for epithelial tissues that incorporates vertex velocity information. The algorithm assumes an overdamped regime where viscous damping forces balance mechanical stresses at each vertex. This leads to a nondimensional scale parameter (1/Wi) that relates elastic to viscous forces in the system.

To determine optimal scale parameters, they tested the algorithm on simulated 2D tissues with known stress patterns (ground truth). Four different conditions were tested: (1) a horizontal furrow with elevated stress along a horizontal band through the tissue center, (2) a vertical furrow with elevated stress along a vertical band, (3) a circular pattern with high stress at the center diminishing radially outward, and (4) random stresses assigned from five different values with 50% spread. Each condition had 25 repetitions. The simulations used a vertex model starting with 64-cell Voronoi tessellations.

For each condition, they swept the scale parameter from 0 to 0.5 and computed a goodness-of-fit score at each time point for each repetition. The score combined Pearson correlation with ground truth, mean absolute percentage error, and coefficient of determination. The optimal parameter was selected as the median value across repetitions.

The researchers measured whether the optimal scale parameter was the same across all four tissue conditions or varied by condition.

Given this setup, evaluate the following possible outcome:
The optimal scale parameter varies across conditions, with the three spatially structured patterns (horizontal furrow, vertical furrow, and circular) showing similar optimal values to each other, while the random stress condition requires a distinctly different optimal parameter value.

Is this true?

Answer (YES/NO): NO